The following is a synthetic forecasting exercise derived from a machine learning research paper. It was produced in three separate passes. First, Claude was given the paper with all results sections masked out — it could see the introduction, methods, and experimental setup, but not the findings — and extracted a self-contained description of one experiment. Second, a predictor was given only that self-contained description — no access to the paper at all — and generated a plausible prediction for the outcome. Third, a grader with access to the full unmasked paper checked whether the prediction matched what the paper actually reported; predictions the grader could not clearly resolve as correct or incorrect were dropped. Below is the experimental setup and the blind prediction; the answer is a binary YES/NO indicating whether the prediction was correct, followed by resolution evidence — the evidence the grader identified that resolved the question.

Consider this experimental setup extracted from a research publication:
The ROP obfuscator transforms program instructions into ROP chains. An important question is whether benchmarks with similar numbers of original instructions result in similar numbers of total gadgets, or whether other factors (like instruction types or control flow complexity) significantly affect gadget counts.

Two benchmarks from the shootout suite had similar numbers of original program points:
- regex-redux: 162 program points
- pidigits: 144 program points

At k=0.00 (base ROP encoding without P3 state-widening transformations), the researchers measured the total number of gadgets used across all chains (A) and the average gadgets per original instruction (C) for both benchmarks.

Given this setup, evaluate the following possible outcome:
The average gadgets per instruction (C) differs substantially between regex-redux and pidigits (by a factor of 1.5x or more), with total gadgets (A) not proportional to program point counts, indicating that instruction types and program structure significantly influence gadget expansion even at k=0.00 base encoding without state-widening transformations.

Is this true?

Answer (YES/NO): NO